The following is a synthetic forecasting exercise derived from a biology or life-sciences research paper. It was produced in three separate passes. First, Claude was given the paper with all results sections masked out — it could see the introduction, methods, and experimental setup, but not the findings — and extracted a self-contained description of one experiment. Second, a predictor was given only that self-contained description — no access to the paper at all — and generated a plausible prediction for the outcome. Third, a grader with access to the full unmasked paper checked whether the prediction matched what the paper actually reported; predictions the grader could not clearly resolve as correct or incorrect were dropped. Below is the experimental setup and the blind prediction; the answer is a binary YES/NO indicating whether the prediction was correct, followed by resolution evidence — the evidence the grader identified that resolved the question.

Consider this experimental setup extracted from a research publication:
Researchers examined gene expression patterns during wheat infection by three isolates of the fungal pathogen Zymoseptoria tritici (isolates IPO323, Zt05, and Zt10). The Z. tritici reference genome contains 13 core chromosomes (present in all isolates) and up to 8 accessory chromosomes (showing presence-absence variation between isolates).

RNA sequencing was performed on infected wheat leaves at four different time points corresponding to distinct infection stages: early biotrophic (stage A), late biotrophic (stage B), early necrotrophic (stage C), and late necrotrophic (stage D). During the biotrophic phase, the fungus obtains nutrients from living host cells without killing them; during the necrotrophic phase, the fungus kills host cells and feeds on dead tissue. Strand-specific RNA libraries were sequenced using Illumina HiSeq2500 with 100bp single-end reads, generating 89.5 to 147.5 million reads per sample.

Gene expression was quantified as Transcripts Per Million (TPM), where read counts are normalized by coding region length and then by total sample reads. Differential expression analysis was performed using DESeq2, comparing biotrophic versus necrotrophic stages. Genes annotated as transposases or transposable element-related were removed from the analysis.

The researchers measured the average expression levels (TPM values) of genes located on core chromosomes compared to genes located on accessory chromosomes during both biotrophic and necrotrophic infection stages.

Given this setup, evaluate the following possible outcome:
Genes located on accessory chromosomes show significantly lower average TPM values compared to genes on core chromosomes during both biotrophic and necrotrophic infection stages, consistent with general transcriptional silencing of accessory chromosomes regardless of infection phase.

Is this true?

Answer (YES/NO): YES